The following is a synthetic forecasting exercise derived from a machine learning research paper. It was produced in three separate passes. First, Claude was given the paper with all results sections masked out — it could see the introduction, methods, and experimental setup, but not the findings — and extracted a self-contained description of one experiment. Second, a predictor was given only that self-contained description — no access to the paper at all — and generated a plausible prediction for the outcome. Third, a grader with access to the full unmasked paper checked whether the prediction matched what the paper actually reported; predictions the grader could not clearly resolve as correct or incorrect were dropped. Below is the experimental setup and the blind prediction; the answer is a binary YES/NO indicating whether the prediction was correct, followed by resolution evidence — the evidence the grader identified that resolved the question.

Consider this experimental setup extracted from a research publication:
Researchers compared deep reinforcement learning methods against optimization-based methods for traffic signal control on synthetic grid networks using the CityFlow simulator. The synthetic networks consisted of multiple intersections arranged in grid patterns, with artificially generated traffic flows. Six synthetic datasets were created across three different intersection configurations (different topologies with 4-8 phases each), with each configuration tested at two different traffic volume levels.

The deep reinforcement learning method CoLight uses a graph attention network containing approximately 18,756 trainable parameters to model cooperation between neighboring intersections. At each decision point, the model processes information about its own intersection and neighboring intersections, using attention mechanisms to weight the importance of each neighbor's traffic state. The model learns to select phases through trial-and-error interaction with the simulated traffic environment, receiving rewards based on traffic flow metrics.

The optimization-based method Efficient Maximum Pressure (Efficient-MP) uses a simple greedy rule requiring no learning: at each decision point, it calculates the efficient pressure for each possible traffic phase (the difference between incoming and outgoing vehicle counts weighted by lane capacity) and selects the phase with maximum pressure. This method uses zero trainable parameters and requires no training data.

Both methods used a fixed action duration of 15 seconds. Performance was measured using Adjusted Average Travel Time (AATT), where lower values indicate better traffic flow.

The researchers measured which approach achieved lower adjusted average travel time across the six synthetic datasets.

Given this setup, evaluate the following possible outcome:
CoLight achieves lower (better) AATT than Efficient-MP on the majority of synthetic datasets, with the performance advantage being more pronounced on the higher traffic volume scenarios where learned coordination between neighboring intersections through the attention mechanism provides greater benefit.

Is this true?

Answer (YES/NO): NO